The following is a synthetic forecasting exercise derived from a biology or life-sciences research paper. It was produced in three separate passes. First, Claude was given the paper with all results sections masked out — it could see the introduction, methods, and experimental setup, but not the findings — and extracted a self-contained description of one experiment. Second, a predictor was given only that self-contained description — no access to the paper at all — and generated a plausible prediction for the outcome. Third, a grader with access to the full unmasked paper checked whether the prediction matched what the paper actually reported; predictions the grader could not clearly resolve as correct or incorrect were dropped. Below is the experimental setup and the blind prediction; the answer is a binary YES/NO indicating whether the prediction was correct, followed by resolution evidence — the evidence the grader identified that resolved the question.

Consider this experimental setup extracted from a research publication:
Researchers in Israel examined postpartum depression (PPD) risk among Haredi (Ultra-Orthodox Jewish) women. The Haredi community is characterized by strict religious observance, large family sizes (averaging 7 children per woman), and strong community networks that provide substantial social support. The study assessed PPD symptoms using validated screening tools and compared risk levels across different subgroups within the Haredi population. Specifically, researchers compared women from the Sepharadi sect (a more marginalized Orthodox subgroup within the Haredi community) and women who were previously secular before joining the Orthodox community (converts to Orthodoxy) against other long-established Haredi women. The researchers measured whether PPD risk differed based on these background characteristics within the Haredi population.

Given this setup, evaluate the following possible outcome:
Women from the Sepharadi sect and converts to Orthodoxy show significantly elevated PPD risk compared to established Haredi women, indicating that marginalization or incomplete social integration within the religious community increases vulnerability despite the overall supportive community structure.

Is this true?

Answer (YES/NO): YES